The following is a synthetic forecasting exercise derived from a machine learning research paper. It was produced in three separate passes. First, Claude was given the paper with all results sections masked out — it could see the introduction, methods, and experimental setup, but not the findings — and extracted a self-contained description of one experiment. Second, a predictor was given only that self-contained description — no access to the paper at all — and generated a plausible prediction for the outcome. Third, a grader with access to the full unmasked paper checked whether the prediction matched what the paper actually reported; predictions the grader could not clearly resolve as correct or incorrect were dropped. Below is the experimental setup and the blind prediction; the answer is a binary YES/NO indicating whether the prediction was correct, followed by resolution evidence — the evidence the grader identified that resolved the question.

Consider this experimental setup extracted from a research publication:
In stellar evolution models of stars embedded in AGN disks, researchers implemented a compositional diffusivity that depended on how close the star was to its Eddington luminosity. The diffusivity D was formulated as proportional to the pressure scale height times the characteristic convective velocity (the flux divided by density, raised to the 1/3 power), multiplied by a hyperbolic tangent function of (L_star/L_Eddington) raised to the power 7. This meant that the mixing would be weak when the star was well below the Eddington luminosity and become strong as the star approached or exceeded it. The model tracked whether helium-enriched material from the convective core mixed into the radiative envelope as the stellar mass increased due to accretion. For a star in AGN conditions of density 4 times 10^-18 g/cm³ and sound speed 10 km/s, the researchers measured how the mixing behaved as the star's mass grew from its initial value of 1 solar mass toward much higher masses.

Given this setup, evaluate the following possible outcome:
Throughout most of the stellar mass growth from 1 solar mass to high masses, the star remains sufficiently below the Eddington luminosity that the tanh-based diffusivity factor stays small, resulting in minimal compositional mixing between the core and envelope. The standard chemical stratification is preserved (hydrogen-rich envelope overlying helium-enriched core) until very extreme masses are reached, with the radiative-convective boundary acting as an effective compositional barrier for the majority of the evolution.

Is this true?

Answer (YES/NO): YES